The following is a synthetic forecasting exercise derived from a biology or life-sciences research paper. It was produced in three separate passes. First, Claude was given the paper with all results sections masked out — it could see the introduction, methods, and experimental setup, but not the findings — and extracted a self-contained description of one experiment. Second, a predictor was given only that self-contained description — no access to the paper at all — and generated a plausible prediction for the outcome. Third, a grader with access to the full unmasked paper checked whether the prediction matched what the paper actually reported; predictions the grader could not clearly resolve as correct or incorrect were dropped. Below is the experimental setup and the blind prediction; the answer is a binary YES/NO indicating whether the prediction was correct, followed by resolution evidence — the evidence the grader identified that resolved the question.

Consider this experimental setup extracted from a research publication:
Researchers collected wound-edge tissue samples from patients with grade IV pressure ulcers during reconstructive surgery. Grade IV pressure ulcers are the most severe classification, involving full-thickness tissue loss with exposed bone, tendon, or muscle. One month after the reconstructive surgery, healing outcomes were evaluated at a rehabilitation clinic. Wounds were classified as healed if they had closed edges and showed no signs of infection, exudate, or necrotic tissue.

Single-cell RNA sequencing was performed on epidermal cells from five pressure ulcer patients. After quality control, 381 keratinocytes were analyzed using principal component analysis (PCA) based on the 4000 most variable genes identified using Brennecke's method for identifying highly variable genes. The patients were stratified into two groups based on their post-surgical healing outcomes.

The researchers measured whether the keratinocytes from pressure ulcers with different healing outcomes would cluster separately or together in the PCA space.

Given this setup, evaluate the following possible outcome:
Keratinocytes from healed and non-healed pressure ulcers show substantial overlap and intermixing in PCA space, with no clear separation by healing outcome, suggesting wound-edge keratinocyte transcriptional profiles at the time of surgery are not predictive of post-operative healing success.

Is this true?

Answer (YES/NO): NO